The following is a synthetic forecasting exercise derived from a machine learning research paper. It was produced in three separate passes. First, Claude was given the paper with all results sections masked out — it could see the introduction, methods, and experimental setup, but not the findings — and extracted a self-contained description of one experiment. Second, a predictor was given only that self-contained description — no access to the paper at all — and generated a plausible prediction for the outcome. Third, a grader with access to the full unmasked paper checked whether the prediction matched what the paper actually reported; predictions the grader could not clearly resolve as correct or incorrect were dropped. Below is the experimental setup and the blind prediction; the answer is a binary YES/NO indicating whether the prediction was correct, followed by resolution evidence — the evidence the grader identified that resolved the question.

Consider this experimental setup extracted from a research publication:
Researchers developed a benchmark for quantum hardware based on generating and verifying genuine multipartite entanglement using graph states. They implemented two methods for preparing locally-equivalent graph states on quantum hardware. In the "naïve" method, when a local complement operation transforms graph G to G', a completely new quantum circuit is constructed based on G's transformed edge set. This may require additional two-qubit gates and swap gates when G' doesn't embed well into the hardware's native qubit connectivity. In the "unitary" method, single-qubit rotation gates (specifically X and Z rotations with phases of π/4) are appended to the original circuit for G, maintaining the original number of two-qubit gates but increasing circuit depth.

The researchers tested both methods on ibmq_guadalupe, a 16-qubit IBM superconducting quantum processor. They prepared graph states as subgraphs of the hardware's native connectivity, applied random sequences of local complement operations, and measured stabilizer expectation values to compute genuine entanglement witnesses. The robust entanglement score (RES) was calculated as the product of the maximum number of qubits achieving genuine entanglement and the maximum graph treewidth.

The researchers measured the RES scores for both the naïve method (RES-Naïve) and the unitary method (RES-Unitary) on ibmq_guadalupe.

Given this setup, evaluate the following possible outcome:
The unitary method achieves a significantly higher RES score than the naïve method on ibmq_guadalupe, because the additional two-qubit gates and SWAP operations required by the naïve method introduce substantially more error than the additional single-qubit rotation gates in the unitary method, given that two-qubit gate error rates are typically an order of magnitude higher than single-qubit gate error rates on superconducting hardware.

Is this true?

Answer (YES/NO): NO